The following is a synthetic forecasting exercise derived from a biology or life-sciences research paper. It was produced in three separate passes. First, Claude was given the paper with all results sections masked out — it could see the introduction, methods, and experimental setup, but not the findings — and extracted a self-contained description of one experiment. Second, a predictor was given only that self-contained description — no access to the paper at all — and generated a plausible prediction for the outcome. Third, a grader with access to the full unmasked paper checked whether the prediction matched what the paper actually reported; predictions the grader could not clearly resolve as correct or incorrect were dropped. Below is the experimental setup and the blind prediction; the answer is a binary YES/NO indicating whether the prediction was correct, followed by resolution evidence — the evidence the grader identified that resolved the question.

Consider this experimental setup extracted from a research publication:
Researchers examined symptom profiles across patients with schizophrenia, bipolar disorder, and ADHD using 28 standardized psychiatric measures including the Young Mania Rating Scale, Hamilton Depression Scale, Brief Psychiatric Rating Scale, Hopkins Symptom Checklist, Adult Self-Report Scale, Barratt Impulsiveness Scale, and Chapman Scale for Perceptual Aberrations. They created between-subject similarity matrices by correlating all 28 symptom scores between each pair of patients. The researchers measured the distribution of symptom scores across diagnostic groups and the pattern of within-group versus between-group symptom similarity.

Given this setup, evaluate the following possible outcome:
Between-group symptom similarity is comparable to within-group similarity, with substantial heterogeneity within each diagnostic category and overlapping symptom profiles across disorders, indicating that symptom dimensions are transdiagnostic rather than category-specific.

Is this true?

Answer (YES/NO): NO